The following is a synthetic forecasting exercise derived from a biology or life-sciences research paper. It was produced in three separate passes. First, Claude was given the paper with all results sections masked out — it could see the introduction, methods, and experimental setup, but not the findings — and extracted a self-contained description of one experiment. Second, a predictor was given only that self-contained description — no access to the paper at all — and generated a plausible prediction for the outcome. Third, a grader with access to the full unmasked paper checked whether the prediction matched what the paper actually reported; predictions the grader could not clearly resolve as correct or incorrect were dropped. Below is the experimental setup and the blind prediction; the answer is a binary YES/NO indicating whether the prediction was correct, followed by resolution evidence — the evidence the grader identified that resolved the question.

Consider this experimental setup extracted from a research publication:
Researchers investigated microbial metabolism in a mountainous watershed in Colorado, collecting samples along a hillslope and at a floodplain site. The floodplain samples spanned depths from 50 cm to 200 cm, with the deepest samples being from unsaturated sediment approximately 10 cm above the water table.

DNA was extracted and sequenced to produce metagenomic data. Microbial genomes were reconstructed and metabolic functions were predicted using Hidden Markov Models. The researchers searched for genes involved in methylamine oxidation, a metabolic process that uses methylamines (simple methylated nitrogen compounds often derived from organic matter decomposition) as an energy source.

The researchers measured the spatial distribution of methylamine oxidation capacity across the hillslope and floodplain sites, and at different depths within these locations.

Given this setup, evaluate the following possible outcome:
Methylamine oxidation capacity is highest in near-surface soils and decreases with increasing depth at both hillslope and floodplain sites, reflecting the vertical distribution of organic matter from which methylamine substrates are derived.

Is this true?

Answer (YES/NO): NO